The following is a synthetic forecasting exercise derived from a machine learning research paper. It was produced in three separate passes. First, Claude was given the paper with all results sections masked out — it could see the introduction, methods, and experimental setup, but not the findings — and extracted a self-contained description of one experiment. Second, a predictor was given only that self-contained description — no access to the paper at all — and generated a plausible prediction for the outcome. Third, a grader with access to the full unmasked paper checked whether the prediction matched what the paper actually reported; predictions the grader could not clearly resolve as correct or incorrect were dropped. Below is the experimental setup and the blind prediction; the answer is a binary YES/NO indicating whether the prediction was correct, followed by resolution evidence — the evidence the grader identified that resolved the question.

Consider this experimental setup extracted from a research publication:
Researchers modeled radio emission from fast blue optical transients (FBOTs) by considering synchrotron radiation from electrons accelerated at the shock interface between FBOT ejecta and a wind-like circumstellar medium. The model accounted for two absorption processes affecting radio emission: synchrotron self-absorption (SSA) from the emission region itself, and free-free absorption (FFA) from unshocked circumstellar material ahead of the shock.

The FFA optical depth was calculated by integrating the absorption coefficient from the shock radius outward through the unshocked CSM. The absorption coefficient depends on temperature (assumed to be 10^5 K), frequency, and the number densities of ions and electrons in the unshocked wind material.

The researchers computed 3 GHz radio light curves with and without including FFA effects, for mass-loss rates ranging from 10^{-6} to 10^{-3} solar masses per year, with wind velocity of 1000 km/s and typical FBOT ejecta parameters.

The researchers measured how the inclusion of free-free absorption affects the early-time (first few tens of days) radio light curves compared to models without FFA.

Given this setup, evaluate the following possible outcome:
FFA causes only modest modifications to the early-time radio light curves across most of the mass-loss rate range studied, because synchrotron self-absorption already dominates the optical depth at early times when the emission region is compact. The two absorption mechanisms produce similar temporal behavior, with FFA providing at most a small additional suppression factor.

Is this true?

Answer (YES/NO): YES